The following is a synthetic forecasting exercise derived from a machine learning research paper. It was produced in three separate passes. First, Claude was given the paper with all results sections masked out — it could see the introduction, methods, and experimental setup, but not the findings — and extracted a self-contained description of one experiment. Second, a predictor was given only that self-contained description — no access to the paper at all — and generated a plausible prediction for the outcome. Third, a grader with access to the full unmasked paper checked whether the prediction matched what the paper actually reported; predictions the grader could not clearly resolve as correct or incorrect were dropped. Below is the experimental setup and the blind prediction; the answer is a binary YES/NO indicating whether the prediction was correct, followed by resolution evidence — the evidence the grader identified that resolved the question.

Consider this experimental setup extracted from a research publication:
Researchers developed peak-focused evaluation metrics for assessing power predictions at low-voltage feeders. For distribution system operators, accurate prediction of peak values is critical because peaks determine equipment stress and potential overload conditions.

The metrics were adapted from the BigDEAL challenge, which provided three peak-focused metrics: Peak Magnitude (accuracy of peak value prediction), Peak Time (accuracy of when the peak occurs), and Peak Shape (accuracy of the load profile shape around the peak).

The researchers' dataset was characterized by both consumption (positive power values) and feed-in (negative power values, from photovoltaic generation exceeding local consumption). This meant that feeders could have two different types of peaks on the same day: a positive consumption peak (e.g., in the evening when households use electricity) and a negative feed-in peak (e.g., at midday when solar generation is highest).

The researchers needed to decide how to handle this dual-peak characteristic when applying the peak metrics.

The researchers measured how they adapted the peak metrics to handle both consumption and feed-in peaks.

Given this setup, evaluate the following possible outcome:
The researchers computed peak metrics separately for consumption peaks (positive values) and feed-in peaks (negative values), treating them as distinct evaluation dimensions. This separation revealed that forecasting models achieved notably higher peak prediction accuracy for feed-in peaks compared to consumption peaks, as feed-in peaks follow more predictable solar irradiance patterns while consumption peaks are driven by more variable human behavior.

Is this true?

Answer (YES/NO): NO